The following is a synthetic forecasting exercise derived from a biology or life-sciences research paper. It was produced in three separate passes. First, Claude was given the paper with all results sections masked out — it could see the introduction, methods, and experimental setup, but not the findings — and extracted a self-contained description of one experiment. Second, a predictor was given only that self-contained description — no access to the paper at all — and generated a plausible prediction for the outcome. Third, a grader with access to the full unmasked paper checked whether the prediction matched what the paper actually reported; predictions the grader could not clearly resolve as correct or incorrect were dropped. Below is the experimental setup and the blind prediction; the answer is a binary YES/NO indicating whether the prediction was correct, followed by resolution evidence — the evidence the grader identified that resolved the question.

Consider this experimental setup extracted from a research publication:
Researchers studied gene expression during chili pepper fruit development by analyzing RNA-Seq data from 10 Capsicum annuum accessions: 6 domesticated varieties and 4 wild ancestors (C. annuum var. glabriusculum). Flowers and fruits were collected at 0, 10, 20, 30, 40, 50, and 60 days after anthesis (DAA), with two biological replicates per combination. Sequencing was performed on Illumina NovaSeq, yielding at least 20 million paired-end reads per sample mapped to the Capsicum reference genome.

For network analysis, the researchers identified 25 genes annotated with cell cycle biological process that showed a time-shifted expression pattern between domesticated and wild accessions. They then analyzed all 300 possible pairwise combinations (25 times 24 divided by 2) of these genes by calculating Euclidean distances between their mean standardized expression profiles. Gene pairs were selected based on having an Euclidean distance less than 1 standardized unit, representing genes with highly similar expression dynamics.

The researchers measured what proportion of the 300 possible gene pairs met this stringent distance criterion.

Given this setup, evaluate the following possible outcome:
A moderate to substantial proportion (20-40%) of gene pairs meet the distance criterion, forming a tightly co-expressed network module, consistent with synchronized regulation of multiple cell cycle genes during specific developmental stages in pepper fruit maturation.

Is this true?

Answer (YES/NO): NO